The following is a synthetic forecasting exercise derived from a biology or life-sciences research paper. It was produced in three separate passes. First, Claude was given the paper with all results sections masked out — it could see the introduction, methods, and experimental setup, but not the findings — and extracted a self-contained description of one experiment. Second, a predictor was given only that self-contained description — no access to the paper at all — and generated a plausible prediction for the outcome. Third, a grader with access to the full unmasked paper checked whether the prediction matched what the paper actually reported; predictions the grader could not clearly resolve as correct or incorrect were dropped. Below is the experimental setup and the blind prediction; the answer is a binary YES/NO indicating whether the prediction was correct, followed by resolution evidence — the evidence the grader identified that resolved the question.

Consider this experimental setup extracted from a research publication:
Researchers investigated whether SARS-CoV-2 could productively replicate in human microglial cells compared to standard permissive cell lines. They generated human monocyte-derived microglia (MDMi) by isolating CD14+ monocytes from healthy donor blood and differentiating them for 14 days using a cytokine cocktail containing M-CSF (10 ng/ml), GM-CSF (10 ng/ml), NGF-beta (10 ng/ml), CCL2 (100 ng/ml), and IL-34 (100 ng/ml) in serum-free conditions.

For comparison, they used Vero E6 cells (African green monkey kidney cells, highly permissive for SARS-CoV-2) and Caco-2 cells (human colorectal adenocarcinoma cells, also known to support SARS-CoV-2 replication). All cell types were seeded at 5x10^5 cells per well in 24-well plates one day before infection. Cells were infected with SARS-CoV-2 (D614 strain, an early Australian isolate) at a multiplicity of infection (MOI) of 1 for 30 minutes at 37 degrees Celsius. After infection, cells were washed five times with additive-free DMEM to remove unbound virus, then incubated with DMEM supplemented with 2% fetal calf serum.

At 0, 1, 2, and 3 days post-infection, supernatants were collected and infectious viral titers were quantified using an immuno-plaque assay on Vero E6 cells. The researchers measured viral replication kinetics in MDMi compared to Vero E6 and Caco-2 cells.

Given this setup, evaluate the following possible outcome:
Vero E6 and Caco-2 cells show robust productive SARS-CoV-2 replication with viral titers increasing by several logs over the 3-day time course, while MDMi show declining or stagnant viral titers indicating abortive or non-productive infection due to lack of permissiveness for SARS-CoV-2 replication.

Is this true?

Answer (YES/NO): YES